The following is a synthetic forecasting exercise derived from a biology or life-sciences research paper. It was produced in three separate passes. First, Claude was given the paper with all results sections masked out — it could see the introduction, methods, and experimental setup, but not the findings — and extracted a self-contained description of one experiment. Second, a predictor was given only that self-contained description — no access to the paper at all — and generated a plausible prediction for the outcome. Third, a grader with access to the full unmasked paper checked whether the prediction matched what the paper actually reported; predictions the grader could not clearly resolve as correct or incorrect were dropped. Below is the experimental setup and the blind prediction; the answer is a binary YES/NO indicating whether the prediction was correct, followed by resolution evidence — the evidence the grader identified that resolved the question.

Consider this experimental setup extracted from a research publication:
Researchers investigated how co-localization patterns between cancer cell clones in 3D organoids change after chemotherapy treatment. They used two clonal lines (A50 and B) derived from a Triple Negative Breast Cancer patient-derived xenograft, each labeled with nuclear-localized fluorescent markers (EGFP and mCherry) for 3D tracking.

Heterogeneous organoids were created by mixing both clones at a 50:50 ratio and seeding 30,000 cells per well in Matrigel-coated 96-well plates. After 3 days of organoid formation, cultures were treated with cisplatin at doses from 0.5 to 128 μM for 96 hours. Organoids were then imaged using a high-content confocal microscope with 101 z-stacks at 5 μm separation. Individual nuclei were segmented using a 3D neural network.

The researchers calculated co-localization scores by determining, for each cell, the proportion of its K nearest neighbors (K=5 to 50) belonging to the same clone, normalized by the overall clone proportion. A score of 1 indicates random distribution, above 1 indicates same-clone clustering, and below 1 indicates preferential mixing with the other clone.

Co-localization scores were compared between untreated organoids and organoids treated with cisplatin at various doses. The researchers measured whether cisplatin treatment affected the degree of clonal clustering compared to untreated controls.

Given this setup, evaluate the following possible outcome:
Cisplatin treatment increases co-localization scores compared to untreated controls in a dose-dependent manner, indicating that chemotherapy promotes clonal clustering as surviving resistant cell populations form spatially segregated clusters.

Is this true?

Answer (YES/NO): NO